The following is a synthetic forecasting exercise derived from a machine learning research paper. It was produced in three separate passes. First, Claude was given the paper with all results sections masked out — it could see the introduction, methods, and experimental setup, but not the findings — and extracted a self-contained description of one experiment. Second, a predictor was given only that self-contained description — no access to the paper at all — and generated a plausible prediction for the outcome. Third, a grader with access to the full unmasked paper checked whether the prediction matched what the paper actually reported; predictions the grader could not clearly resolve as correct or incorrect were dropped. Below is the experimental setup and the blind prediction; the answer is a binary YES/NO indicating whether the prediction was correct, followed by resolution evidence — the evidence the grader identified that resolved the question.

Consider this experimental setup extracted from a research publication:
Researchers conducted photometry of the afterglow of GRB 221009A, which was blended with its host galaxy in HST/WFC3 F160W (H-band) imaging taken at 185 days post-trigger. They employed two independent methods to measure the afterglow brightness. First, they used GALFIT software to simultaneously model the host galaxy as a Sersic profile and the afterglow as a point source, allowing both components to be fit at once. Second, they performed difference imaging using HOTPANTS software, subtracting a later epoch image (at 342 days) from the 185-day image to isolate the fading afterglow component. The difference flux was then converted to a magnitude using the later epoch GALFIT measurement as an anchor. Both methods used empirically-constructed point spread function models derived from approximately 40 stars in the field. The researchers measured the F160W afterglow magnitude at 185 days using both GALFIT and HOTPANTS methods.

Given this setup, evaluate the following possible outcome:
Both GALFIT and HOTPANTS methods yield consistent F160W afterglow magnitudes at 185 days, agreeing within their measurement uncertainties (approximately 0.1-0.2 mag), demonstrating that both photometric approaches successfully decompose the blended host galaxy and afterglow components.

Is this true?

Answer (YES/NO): NO